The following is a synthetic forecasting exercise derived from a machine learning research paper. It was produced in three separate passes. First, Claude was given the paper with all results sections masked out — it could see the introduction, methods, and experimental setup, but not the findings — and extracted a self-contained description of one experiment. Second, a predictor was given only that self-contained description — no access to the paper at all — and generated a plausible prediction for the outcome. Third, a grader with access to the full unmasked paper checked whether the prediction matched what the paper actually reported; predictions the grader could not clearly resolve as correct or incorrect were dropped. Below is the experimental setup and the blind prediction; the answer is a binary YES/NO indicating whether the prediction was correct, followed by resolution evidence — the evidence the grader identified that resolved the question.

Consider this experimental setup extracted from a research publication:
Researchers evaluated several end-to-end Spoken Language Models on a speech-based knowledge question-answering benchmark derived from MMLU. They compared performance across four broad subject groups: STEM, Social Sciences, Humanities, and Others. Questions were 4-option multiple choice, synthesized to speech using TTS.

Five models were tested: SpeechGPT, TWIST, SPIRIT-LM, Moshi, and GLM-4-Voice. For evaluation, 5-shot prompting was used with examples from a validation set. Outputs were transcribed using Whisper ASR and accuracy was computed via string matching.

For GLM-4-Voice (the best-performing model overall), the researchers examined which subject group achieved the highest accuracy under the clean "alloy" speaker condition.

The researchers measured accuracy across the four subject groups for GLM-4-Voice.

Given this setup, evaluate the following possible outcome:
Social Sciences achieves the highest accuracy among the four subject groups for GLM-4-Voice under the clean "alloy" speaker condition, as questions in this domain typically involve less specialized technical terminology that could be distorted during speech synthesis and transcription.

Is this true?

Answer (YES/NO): NO